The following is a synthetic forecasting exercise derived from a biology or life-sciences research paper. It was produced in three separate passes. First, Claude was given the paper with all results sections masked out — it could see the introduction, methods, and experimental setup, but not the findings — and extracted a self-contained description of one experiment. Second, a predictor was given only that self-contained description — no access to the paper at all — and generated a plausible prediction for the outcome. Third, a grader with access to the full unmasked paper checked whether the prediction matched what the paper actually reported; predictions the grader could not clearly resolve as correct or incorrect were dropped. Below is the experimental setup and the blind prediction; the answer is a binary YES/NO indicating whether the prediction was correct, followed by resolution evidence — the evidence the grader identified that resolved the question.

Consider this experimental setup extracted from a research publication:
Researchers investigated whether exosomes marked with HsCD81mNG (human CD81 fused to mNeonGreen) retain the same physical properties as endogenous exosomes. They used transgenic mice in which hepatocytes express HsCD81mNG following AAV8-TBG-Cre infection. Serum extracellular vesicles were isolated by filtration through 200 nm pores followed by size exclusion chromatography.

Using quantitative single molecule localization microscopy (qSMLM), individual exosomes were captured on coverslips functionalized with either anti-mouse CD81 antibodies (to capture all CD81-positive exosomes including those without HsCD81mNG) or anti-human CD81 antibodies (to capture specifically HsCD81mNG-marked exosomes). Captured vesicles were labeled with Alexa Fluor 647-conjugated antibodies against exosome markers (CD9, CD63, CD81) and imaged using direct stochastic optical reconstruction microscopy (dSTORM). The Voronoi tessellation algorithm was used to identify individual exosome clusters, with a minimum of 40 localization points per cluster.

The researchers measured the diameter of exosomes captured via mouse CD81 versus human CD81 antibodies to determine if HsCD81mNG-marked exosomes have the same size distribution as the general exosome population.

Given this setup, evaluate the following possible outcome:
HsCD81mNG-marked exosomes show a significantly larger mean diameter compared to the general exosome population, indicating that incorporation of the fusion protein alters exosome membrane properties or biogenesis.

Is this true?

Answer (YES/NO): NO